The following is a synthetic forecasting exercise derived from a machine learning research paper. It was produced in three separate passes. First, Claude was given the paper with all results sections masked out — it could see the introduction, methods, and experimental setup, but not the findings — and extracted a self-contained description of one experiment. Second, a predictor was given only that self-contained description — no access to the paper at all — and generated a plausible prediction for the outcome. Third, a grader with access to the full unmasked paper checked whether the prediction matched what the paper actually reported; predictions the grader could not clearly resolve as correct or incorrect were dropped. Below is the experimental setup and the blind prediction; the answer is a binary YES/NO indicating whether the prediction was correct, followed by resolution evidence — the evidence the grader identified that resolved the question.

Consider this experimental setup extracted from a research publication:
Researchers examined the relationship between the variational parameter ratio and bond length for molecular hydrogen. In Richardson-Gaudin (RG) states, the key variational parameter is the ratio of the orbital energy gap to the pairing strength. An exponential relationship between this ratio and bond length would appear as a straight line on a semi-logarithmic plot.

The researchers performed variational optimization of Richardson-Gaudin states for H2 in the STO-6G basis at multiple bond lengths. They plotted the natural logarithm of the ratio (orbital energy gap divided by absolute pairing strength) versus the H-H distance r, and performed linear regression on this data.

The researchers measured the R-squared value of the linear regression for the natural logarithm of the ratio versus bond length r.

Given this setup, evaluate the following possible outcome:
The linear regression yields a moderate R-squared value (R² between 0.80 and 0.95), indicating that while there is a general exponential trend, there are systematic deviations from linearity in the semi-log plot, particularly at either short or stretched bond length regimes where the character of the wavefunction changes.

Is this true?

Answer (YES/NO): NO